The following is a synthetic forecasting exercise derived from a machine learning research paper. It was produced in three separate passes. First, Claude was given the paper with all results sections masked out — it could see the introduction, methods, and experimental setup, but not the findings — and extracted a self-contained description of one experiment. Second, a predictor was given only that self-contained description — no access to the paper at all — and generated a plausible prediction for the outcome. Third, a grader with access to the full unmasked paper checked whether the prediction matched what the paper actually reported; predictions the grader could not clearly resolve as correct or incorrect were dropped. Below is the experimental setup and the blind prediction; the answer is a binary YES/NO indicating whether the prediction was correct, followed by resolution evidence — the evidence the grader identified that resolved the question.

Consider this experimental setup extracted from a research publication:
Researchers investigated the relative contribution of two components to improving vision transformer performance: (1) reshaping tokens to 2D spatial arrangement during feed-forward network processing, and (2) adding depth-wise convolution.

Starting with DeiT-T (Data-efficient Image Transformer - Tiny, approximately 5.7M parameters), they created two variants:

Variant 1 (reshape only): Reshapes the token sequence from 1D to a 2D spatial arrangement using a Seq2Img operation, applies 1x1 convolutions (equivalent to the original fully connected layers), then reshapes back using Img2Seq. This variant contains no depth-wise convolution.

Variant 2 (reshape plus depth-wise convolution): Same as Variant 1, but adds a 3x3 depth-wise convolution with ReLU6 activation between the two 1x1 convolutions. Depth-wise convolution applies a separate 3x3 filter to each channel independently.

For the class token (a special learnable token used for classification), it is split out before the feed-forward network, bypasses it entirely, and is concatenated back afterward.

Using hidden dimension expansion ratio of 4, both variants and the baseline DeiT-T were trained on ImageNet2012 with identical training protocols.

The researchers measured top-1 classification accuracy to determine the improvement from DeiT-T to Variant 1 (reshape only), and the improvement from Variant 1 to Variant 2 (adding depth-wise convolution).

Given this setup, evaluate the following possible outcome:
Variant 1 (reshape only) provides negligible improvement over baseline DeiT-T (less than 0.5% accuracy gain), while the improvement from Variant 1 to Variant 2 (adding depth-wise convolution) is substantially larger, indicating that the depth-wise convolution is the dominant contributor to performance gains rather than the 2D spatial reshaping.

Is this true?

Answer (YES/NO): YES